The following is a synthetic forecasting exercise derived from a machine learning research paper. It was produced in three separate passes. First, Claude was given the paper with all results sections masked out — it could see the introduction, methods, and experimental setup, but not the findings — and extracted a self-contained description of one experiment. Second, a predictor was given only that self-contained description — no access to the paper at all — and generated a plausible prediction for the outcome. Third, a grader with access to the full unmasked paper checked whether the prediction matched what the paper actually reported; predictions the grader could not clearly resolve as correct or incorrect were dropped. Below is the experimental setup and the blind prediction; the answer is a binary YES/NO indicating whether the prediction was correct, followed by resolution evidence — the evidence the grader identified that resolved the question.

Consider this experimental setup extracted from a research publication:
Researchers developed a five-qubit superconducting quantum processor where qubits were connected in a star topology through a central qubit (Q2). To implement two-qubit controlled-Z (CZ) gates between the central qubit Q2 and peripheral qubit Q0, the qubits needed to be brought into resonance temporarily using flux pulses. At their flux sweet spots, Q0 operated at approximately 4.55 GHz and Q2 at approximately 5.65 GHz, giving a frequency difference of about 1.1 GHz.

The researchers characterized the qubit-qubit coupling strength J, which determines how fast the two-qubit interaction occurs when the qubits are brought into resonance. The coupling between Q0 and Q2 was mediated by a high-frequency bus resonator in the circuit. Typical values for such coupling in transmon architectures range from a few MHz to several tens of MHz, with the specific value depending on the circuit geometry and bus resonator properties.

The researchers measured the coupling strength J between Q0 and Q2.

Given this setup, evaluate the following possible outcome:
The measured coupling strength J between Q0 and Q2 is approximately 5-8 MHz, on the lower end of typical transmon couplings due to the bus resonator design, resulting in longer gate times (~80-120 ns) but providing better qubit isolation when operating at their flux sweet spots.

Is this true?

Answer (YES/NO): NO